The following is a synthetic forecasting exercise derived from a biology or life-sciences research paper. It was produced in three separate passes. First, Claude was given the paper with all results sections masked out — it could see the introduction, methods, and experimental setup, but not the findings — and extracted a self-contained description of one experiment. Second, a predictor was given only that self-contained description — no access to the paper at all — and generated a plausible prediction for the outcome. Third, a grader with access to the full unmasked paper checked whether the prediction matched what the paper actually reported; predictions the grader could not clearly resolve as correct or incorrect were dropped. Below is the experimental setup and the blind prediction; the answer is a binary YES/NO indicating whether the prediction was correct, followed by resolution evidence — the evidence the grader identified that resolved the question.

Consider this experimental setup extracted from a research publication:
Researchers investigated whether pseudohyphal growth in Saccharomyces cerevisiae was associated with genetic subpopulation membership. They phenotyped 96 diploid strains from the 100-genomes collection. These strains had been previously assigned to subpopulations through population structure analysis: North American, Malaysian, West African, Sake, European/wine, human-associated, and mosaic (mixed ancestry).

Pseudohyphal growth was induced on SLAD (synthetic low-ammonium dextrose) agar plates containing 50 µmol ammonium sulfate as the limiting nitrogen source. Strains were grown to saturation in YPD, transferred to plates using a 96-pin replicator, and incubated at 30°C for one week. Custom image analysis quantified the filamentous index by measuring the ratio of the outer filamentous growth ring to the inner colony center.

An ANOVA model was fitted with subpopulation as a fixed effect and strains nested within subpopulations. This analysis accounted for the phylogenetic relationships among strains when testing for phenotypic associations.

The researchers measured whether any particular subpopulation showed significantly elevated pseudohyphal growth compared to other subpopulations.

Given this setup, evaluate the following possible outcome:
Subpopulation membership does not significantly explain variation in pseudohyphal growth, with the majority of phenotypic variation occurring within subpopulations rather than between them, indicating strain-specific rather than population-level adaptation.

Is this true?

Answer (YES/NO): NO